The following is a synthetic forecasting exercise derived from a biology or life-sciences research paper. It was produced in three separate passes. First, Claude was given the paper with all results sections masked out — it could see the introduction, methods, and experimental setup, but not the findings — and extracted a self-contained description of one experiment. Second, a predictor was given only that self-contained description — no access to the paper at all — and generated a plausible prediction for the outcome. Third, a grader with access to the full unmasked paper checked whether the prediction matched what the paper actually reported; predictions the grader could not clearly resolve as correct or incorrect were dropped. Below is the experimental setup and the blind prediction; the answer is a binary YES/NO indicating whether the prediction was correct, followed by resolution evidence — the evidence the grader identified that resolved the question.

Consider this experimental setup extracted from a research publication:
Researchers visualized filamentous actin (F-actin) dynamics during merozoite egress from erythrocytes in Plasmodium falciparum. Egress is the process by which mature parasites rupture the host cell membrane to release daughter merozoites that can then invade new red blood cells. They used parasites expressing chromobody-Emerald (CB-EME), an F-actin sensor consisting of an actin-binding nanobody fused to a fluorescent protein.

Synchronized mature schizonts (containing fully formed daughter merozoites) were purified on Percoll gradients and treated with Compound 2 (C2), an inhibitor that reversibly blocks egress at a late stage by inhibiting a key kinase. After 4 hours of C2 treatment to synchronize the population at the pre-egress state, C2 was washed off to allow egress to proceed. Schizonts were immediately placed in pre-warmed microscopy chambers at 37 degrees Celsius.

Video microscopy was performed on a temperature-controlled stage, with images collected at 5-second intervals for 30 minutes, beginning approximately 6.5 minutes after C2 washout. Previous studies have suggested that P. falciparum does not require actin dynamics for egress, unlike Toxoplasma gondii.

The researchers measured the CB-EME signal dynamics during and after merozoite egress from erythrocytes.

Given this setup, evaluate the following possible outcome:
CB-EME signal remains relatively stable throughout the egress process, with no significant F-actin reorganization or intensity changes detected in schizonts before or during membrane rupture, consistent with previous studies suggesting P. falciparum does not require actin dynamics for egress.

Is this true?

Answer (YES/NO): NO